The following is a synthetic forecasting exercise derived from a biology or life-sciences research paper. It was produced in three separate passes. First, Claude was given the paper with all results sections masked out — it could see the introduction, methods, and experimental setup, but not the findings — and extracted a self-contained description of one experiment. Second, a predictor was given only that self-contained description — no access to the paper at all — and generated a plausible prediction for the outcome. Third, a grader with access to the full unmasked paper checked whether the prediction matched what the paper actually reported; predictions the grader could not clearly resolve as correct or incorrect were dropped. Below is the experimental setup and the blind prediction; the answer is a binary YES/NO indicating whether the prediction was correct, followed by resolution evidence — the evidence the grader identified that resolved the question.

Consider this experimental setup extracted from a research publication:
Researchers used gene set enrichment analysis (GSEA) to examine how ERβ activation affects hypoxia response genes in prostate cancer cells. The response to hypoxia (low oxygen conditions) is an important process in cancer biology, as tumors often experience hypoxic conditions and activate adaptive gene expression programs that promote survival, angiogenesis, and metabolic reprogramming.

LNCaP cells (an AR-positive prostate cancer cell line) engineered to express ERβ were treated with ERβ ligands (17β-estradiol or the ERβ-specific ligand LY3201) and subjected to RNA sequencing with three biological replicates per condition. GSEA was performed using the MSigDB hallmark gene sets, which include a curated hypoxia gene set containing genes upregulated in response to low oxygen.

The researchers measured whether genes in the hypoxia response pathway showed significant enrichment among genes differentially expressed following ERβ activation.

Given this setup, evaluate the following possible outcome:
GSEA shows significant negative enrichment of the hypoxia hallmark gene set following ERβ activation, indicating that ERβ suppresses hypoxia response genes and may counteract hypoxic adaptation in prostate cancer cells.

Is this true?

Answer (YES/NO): YES